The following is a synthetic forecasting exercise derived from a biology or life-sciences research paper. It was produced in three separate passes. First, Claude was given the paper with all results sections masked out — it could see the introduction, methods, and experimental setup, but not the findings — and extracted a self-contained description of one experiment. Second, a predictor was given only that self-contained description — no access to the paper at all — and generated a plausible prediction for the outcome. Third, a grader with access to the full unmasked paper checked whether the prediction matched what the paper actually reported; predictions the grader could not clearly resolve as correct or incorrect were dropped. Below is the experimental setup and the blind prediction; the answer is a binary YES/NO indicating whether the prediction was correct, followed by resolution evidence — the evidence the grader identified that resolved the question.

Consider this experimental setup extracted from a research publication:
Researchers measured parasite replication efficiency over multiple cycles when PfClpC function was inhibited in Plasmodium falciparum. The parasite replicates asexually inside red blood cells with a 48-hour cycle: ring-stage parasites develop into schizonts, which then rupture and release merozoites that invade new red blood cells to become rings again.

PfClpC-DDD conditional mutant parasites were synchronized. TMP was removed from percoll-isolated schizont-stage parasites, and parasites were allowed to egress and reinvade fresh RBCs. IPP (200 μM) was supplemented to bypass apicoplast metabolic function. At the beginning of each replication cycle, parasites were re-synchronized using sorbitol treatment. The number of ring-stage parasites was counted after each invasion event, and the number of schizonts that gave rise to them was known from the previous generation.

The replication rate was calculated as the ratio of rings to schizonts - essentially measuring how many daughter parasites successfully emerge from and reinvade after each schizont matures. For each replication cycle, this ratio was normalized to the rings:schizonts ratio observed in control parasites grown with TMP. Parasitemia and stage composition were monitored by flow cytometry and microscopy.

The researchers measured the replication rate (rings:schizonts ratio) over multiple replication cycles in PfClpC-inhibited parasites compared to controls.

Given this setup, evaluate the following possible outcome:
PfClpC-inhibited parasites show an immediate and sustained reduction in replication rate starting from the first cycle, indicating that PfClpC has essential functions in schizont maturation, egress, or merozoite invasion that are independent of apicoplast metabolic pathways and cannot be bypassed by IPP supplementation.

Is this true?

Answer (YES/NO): NO